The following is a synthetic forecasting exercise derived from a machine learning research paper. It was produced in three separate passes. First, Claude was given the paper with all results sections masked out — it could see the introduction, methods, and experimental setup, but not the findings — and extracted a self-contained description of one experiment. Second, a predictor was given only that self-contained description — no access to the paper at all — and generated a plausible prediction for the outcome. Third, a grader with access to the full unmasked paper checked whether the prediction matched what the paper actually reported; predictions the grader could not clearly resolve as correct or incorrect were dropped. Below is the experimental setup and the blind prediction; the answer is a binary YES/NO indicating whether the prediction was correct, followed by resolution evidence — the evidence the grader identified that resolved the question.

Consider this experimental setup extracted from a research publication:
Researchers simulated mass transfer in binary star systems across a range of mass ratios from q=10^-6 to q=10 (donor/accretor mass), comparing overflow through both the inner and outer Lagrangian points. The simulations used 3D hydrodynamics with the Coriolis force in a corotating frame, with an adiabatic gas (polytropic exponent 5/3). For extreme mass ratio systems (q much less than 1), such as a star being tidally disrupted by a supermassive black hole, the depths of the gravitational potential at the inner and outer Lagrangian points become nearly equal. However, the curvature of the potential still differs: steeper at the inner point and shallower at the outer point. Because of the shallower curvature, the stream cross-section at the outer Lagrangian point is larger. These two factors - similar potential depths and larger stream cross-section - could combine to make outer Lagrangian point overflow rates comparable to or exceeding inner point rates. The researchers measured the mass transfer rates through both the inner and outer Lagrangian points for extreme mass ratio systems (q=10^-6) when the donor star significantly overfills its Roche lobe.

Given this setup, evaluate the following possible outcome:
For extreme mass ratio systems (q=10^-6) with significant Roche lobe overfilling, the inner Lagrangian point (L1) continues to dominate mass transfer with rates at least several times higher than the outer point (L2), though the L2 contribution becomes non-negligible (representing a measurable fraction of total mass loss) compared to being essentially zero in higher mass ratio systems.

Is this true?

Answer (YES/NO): NO